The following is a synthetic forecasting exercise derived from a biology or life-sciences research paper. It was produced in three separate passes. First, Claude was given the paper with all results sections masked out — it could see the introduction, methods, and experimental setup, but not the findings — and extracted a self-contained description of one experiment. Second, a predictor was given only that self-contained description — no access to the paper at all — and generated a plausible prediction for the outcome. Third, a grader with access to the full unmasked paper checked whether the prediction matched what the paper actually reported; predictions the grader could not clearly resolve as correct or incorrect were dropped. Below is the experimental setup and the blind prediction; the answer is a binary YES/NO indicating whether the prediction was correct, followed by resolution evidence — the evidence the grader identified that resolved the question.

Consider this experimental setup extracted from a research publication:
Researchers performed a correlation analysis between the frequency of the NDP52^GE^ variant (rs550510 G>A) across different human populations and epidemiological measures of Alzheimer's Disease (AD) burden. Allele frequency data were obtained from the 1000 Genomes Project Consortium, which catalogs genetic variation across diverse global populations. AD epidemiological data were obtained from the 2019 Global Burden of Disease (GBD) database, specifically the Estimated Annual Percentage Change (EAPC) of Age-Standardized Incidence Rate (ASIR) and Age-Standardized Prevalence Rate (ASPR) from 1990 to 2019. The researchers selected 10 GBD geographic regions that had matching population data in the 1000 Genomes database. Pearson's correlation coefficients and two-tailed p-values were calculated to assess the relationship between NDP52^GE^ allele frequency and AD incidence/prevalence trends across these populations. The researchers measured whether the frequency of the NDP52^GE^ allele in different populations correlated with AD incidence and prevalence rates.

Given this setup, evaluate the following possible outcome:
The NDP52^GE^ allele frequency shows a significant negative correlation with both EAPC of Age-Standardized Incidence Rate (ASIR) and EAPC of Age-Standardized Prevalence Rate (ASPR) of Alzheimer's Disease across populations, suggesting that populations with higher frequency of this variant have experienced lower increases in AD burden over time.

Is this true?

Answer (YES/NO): NO